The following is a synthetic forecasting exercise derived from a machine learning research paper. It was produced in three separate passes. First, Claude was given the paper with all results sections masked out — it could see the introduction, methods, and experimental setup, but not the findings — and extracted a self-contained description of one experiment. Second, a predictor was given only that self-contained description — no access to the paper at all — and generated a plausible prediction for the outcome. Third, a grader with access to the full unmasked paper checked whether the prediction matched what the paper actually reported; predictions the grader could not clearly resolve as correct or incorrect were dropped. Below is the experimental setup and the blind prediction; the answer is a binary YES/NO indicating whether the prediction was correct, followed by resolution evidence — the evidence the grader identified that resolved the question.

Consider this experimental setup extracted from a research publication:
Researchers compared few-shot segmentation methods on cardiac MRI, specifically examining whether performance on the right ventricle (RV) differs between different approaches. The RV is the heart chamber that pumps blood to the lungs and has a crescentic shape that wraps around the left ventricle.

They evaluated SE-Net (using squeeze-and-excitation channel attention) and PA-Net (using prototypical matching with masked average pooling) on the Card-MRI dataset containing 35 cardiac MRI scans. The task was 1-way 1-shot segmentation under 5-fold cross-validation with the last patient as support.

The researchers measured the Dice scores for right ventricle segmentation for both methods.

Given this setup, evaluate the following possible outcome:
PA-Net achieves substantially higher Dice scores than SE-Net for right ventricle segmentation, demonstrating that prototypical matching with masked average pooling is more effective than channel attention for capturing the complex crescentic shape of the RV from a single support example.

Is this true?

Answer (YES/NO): YES